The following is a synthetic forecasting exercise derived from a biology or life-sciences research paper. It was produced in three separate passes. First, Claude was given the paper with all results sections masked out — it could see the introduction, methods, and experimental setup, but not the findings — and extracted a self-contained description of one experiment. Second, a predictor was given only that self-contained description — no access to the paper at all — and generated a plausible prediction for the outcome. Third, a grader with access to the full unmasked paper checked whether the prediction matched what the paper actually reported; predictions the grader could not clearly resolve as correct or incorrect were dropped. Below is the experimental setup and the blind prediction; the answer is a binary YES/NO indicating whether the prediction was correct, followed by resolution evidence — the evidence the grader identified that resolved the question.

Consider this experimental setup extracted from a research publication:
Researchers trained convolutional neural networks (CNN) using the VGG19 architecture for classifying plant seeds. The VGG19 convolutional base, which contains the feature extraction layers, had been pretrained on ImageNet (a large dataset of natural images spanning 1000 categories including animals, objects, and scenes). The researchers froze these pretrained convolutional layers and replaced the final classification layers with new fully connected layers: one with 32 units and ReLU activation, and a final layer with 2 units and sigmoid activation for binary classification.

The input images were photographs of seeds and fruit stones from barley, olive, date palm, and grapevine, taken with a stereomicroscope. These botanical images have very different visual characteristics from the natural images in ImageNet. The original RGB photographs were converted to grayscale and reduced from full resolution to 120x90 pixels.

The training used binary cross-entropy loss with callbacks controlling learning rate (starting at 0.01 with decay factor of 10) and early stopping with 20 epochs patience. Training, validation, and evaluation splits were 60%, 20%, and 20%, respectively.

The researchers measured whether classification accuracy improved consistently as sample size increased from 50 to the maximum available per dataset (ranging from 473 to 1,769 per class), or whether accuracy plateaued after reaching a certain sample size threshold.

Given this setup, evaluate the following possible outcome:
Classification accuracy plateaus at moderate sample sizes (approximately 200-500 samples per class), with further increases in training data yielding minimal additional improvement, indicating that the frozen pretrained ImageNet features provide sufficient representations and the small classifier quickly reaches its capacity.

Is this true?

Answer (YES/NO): NO